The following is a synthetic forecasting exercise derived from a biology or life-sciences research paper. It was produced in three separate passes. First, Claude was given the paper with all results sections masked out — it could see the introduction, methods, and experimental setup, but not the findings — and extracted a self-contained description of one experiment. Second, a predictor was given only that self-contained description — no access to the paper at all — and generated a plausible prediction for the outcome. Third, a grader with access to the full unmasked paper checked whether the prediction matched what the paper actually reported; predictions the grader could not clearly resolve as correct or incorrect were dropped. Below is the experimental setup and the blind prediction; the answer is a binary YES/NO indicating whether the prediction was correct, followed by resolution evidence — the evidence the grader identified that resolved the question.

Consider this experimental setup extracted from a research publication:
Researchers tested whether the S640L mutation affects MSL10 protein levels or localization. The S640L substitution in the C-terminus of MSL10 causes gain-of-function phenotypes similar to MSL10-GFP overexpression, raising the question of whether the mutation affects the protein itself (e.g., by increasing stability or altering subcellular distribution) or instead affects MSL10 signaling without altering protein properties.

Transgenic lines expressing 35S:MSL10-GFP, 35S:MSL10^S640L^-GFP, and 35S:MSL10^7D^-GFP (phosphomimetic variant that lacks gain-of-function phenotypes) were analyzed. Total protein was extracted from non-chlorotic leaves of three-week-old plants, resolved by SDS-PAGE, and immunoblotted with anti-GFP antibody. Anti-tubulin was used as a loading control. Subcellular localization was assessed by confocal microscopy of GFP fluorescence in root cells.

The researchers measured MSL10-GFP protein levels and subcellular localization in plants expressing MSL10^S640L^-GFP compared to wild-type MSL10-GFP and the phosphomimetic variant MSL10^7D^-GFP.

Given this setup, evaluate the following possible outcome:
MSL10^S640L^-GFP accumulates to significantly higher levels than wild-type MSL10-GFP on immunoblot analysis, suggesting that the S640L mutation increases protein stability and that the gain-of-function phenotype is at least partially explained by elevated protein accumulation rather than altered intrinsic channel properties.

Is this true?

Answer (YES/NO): NO